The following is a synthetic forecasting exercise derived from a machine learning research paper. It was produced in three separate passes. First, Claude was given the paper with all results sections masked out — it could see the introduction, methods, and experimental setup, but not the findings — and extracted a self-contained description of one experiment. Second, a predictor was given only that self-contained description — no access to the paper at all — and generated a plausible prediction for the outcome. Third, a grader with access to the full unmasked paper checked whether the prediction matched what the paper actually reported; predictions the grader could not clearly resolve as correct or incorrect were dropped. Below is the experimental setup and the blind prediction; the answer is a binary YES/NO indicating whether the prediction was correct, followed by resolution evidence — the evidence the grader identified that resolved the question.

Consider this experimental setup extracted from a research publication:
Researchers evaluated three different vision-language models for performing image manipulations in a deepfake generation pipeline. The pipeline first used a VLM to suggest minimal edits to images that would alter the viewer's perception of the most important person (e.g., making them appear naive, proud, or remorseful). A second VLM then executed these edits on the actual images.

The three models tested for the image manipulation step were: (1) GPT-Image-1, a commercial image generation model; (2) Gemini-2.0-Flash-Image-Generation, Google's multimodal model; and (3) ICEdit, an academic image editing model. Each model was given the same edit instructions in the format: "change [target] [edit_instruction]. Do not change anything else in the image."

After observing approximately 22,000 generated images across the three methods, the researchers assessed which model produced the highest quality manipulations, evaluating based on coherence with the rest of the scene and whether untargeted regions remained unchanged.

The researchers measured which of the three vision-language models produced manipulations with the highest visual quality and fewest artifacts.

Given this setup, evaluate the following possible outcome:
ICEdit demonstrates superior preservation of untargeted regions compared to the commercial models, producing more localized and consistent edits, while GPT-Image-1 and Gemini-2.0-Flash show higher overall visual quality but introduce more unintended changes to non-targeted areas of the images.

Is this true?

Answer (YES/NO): NO